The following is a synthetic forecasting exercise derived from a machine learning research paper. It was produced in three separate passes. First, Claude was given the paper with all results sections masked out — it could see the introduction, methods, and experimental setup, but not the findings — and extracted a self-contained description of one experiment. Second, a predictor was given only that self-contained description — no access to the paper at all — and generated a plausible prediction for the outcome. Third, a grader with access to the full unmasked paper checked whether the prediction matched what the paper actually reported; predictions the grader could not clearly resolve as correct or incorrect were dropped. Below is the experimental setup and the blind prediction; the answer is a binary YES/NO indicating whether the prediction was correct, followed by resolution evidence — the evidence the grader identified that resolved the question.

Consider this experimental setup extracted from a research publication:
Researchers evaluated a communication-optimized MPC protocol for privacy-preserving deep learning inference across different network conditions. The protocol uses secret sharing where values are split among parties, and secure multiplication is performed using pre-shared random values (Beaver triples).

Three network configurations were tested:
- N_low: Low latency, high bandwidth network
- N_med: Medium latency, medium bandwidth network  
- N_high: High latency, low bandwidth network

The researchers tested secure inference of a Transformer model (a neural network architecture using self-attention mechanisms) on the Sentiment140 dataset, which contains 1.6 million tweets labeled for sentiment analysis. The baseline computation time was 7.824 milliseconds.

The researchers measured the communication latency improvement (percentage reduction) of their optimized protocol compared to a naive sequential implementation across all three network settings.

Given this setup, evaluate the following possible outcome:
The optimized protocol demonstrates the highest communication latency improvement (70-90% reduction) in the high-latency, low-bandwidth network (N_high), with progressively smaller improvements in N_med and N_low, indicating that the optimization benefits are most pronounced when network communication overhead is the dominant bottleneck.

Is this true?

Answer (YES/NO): NO